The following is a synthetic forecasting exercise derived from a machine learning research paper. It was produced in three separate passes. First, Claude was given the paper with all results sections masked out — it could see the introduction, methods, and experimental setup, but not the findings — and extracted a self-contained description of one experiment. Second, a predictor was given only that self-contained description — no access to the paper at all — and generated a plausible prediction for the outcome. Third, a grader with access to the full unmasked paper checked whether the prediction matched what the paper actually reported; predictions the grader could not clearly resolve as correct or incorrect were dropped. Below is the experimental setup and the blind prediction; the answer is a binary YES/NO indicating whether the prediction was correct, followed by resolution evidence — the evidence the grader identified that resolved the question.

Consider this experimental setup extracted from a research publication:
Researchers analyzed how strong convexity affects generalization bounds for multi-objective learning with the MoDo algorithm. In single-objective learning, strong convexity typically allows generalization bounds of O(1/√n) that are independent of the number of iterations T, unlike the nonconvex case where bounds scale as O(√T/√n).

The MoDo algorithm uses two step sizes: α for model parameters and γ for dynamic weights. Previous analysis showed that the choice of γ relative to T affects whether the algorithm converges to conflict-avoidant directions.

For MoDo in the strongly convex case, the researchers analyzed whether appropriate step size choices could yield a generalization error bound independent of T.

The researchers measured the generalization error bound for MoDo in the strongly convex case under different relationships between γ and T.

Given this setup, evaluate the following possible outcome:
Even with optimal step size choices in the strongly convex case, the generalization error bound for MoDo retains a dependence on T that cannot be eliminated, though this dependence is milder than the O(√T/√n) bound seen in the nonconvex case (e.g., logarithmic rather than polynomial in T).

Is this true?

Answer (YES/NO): NO